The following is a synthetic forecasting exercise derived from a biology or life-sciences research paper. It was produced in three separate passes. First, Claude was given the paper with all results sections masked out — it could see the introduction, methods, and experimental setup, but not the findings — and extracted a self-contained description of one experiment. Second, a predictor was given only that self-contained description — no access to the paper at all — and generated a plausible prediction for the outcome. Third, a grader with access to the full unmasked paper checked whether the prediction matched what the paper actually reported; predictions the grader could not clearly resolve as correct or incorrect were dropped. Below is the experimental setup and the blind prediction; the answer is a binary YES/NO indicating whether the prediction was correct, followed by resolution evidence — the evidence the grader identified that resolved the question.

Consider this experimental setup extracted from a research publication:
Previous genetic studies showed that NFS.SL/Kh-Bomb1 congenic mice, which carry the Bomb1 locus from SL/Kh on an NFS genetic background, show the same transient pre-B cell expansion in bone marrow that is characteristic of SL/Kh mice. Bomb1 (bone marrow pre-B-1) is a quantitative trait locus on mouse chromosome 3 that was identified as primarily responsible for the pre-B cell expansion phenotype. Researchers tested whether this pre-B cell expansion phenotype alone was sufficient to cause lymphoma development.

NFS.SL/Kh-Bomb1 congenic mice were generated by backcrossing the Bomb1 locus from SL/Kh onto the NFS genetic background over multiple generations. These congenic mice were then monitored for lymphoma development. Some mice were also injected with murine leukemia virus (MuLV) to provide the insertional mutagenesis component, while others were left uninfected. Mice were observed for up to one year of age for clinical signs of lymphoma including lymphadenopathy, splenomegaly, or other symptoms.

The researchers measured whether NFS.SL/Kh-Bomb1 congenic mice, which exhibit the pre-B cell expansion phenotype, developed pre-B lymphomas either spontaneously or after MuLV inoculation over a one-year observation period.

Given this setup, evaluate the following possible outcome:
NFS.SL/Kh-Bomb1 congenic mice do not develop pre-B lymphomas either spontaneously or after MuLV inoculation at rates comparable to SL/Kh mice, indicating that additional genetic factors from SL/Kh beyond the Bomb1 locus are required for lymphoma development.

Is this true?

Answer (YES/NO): YES